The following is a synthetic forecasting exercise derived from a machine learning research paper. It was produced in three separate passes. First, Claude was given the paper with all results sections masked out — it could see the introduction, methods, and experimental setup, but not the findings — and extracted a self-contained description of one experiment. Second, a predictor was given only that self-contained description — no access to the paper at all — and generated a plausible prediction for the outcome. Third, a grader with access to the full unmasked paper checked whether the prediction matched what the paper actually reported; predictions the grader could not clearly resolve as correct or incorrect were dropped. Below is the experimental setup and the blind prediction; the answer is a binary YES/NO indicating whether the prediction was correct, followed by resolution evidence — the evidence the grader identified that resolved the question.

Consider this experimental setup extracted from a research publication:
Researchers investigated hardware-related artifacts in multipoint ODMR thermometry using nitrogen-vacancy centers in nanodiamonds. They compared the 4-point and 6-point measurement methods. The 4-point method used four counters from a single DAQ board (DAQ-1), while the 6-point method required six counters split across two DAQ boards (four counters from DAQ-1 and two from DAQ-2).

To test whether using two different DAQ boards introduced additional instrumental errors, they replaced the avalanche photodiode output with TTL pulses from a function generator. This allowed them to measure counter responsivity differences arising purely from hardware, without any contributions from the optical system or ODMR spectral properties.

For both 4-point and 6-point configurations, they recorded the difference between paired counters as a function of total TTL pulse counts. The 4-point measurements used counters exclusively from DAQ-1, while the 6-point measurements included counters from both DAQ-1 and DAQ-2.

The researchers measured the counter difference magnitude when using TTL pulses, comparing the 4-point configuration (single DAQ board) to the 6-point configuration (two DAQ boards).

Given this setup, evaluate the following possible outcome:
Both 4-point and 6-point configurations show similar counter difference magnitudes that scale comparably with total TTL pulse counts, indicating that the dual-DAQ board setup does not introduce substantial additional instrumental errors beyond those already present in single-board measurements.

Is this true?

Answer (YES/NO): YES